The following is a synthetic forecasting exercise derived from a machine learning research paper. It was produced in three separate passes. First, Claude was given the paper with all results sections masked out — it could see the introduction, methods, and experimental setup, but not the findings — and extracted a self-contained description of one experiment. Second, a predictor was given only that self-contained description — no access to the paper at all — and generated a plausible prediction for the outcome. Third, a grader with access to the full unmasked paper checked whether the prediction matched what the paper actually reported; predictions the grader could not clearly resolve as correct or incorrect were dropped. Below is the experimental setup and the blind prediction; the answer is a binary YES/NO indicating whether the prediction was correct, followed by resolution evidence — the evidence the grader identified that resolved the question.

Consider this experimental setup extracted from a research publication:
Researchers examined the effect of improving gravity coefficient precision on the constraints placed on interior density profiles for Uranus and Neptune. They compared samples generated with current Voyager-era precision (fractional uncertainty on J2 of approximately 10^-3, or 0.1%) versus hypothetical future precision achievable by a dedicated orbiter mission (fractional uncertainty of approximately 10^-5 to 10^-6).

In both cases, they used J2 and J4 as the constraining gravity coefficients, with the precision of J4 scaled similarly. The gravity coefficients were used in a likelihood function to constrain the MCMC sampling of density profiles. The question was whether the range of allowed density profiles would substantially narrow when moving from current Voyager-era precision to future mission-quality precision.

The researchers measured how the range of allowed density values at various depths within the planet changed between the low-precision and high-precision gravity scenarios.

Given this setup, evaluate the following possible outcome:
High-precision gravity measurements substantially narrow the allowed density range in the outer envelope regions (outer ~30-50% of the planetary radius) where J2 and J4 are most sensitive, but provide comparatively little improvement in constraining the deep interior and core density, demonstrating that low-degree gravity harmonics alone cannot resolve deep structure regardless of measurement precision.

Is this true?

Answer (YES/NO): NO